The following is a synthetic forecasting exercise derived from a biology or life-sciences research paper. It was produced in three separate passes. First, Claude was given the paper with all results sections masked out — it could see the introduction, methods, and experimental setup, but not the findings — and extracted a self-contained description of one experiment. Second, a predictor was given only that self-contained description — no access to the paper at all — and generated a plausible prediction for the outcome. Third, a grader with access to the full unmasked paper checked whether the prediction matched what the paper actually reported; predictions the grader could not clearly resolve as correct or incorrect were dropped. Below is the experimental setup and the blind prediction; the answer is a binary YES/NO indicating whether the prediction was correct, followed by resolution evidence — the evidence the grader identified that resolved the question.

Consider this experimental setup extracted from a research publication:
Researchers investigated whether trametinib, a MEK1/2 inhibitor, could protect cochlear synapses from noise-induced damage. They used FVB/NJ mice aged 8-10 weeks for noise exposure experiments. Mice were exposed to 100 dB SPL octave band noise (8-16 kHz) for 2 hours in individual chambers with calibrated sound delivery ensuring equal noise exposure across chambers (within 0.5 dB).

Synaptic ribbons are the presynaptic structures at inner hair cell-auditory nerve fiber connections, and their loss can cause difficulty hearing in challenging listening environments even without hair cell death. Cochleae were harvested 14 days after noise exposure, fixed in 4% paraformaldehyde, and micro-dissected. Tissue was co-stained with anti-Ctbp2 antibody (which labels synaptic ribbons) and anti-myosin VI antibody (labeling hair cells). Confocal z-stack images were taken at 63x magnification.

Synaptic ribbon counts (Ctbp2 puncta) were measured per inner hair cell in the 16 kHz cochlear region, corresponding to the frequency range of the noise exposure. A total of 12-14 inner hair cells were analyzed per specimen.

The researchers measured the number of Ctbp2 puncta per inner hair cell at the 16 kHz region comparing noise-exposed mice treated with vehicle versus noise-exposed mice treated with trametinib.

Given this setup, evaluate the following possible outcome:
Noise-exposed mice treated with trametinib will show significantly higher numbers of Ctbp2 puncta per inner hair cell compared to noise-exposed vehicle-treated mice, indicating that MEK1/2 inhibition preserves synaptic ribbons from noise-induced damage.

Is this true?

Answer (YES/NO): YES